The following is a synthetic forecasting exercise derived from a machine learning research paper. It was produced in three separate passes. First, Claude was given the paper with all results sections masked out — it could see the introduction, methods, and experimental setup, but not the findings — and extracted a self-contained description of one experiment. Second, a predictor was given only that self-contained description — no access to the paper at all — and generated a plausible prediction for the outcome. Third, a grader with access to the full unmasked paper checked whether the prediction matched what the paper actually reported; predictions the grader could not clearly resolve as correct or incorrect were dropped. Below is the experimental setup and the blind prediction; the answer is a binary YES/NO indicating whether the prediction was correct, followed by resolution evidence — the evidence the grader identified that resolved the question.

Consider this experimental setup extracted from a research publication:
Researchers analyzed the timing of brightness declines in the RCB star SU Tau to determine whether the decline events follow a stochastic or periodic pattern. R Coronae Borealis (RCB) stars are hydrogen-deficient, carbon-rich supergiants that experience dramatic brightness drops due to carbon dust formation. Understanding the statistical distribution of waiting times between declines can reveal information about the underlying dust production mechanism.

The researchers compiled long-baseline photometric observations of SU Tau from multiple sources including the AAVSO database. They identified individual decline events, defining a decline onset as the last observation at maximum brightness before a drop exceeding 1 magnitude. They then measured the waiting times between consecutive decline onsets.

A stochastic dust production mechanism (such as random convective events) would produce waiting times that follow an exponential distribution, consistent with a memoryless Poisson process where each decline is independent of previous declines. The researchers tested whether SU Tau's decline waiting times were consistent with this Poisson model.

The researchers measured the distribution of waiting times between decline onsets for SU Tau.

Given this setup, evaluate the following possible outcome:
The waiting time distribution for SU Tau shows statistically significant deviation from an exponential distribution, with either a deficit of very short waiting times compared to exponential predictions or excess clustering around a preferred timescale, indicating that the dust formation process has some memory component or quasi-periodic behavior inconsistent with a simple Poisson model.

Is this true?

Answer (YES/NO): NO